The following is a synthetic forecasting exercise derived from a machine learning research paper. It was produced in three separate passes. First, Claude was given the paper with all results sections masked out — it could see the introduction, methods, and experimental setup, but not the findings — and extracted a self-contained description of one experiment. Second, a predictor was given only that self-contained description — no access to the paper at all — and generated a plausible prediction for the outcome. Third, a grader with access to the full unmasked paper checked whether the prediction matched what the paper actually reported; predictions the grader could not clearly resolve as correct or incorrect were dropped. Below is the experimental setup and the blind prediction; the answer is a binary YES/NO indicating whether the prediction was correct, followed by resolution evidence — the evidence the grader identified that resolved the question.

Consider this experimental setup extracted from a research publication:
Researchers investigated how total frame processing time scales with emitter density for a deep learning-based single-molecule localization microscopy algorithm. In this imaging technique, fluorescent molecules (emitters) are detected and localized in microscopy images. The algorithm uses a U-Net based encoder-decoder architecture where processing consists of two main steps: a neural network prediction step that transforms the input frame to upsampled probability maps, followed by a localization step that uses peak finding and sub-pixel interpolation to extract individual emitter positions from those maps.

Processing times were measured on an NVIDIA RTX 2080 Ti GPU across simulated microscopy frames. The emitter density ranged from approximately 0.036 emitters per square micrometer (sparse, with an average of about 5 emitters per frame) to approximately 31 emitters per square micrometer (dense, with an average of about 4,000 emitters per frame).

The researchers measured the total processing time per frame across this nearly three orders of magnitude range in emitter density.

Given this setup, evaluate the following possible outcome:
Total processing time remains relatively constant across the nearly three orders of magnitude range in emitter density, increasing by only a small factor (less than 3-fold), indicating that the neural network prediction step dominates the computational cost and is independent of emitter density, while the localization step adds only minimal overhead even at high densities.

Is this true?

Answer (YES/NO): NO